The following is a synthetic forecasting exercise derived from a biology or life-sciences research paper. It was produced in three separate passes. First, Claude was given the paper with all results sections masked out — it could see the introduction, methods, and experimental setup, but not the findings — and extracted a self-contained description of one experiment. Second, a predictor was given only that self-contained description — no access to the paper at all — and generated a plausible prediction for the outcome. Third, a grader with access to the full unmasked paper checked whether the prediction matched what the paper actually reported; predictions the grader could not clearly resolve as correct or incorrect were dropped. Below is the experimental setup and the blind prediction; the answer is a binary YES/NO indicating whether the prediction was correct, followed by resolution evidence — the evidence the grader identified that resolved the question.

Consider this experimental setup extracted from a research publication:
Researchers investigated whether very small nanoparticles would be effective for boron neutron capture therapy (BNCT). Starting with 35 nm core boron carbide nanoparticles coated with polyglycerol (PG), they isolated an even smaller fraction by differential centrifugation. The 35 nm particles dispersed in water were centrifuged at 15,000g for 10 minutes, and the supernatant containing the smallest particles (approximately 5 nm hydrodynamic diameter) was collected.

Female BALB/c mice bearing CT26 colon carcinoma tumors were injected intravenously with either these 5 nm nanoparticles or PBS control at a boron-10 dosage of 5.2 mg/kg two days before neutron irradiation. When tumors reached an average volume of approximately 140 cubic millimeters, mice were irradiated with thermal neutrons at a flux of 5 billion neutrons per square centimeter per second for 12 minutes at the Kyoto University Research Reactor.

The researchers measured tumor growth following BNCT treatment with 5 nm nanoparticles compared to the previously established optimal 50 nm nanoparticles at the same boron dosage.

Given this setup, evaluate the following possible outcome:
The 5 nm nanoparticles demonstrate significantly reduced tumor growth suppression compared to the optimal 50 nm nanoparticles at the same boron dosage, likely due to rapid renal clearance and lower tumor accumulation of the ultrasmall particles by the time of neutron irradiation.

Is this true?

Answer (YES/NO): YES